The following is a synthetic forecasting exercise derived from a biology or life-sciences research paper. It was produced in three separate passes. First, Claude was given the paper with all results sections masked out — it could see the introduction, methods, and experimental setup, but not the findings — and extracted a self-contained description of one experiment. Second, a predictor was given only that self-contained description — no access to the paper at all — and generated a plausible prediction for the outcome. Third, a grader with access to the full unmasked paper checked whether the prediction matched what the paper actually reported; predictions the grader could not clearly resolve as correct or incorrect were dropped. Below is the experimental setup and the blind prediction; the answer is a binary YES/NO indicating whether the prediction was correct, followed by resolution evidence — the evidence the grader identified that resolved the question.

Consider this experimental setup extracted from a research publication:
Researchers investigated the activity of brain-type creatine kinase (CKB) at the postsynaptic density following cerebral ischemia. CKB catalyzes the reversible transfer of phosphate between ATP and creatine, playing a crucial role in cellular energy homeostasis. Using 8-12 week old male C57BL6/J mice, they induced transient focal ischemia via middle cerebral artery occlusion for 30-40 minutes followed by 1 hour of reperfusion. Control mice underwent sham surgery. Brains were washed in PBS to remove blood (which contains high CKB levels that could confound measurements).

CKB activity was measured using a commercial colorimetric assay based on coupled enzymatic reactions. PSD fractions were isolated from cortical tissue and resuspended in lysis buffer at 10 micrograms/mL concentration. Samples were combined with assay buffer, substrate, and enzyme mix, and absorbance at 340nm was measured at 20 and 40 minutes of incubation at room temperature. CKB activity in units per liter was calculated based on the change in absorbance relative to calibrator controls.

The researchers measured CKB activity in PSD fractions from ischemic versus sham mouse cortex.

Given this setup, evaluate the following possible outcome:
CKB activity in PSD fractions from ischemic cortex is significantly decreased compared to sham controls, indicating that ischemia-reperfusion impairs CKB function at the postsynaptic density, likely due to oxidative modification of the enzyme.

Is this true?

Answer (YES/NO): NO